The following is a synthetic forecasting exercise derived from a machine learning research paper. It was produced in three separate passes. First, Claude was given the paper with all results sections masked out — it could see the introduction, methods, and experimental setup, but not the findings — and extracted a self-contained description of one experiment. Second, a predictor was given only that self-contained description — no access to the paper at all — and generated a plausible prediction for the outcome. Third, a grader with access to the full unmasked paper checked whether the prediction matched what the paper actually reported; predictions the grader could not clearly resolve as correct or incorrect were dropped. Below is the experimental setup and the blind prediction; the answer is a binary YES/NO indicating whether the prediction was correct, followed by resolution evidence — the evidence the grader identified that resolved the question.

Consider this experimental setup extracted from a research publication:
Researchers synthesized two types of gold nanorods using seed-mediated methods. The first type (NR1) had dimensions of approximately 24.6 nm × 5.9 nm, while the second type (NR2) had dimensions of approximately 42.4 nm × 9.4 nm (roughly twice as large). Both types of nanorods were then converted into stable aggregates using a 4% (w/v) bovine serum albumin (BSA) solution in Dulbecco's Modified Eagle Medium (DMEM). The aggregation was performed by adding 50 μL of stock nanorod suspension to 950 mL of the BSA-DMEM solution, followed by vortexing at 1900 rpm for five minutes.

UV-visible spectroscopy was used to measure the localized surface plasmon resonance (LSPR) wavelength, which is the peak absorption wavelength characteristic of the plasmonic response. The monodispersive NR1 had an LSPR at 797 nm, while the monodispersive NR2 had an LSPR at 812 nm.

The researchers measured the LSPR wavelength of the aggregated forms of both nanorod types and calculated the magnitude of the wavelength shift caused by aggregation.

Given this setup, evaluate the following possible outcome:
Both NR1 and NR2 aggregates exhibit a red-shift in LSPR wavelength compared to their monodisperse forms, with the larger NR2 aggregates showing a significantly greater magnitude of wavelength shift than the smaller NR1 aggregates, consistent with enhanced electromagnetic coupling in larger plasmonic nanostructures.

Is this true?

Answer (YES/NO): YES